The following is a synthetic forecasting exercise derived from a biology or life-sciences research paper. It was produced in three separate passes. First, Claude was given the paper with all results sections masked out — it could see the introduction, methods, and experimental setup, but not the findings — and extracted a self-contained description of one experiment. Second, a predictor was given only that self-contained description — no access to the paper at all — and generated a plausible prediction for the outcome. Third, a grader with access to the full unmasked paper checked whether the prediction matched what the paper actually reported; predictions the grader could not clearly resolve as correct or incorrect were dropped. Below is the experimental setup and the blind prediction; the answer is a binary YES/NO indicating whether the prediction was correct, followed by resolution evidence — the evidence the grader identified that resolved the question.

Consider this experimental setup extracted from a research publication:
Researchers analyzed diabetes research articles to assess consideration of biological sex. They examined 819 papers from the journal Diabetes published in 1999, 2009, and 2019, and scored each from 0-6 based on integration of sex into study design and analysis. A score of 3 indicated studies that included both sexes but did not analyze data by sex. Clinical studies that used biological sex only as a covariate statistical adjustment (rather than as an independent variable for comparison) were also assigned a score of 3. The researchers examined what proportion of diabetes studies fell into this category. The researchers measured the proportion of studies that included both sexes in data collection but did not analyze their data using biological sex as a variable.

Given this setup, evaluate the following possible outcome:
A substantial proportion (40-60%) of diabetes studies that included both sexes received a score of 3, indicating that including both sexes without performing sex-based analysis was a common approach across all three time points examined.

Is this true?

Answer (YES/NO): NO